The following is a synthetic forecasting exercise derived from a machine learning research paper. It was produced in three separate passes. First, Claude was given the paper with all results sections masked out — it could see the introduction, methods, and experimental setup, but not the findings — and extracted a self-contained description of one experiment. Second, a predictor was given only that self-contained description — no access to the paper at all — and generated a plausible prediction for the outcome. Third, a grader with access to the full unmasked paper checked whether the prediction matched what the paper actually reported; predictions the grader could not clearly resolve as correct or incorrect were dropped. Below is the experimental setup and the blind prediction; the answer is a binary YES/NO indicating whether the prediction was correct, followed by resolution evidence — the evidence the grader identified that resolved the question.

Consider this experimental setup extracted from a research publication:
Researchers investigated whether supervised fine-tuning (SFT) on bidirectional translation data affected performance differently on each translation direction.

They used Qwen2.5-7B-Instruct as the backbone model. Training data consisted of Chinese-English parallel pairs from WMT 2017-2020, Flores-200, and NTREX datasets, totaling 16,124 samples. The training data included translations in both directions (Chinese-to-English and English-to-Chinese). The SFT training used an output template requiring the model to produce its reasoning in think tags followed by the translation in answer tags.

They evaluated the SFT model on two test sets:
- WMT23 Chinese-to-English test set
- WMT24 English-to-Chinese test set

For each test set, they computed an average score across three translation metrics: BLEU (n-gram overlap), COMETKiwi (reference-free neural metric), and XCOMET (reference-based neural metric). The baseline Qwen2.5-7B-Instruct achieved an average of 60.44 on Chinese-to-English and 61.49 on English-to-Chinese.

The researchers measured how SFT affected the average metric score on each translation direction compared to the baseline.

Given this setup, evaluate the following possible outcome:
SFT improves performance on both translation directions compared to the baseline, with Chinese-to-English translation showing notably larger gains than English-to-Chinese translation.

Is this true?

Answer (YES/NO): NO